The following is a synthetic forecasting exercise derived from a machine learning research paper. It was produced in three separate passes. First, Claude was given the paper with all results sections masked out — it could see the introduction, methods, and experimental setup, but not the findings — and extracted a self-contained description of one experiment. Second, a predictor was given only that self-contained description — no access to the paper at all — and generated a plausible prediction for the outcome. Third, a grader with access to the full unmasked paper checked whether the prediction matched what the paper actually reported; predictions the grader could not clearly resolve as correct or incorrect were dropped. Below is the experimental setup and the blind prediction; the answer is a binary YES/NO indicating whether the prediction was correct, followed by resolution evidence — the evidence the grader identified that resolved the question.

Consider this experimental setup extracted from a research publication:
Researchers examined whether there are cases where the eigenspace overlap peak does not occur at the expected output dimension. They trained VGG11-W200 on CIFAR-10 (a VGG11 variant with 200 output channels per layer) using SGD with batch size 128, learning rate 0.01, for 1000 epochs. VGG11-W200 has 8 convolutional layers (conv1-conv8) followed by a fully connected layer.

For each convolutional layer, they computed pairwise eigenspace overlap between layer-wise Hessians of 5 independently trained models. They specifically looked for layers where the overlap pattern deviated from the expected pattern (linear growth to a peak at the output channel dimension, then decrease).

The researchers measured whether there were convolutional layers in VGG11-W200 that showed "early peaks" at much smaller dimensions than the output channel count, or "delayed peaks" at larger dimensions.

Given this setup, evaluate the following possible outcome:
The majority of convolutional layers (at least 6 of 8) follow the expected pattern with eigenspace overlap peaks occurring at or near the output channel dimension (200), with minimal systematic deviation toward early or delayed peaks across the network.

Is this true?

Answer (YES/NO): YES